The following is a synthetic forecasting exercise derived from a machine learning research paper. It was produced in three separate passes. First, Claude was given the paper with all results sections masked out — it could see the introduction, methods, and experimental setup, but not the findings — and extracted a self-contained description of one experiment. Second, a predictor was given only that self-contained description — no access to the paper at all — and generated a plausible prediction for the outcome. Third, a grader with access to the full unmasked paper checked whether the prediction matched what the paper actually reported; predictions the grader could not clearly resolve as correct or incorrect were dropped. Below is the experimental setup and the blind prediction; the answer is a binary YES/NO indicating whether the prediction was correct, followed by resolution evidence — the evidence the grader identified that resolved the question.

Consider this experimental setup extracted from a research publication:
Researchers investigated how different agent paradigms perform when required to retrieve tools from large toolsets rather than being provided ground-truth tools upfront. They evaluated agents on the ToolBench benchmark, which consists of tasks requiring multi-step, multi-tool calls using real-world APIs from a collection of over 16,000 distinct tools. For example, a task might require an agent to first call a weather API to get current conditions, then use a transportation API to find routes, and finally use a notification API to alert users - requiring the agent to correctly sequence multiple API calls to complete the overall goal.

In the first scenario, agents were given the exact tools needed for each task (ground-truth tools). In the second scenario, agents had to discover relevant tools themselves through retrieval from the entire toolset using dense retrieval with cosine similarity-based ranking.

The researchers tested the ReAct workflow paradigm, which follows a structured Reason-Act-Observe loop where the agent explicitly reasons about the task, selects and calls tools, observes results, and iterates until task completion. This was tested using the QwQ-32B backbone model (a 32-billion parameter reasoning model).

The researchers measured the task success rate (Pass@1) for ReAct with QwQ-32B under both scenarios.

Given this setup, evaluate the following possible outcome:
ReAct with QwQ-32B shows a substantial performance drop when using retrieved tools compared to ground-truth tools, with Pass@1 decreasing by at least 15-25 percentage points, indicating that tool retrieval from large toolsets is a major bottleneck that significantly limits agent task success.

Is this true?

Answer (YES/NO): NO